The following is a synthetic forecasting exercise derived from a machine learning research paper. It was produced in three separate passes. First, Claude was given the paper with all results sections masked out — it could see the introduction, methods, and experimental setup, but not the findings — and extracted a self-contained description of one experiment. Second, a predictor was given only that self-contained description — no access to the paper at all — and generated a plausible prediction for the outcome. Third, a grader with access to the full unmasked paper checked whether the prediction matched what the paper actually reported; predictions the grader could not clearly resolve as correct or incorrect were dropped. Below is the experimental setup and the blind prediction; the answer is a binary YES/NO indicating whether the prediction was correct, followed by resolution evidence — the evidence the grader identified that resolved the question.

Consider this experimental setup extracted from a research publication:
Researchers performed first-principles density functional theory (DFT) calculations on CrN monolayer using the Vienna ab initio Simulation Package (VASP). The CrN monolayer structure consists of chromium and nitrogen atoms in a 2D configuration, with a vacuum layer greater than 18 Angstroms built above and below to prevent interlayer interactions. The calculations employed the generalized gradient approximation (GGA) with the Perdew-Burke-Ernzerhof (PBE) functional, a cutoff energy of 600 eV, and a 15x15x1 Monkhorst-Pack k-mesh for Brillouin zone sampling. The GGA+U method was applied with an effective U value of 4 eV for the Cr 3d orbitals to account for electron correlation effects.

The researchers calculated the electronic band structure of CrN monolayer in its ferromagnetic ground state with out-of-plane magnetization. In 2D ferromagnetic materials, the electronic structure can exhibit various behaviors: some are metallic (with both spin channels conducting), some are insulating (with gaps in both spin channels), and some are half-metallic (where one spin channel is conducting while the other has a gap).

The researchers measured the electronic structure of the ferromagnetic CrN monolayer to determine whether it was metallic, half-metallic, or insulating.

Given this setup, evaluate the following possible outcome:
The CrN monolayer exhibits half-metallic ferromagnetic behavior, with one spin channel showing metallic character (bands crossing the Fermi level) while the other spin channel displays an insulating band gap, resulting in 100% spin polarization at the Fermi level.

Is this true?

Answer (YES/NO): YES